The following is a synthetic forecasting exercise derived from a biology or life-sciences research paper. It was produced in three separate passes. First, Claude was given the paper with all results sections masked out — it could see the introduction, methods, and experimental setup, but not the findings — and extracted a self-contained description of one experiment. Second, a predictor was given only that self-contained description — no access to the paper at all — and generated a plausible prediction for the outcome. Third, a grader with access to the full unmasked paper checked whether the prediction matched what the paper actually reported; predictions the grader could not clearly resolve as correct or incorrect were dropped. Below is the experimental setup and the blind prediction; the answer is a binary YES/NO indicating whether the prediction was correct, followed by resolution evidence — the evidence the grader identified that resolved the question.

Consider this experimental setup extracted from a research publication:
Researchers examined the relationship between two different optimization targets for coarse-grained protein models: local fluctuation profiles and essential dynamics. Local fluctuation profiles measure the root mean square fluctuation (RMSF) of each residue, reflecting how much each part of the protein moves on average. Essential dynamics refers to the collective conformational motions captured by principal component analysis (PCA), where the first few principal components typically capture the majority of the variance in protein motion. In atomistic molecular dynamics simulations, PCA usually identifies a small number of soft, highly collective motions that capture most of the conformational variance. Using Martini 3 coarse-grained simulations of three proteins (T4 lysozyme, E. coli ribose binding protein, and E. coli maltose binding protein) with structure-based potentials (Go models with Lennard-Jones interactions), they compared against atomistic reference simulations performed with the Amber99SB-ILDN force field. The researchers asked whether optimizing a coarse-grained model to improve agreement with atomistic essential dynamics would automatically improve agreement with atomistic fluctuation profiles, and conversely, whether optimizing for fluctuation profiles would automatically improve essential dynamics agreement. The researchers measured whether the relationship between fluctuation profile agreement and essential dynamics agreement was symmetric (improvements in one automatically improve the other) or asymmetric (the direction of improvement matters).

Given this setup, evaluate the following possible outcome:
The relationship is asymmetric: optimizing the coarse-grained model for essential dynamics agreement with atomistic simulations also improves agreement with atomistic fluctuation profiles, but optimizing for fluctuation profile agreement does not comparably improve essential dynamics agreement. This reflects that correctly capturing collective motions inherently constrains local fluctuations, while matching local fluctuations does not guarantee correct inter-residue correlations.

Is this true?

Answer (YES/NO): YES